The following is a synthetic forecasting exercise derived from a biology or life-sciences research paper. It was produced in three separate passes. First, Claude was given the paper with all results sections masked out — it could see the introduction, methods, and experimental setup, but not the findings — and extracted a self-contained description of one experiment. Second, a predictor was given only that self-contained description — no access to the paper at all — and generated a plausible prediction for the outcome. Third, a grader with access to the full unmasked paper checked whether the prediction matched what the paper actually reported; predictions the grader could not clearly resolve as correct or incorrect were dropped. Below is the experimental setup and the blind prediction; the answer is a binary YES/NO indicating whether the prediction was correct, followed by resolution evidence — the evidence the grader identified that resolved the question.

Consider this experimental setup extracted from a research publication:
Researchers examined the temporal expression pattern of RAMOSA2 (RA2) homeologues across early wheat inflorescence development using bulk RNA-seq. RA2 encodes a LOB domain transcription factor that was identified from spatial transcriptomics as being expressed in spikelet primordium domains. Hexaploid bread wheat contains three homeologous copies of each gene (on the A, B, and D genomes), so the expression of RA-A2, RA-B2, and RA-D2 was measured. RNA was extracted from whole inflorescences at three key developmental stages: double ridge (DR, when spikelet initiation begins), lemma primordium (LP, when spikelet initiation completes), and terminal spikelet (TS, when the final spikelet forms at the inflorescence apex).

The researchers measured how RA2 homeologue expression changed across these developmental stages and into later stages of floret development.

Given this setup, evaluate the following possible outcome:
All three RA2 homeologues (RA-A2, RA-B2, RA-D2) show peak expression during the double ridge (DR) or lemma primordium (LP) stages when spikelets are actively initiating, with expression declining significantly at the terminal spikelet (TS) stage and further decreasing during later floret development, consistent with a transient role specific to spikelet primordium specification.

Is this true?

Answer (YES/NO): YES